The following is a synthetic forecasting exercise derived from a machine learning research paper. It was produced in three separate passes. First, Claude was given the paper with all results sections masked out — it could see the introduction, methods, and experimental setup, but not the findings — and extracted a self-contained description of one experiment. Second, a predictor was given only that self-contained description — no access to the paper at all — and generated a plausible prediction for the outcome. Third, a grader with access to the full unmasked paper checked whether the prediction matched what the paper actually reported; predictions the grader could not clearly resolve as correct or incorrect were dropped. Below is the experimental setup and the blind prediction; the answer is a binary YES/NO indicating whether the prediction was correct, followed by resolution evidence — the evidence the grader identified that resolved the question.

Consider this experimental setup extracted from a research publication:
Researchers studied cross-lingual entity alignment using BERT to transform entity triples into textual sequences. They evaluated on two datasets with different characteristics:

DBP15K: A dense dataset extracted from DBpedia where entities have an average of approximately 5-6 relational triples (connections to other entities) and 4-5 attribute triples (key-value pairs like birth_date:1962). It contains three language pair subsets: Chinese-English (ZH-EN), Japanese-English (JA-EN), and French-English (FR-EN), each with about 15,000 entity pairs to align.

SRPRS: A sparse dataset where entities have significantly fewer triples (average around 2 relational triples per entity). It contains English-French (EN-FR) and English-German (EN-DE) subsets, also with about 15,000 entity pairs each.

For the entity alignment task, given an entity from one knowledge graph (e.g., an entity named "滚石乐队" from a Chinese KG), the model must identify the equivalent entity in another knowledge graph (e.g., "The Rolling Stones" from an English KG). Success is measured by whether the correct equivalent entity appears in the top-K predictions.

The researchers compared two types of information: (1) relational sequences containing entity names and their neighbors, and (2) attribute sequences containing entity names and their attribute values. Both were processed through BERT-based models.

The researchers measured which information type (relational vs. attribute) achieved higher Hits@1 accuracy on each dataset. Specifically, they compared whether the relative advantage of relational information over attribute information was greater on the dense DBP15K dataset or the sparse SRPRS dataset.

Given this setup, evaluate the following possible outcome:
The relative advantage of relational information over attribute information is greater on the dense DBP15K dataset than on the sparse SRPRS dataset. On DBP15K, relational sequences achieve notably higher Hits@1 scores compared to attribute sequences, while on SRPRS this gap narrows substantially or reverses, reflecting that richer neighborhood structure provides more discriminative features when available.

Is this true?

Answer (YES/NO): NO